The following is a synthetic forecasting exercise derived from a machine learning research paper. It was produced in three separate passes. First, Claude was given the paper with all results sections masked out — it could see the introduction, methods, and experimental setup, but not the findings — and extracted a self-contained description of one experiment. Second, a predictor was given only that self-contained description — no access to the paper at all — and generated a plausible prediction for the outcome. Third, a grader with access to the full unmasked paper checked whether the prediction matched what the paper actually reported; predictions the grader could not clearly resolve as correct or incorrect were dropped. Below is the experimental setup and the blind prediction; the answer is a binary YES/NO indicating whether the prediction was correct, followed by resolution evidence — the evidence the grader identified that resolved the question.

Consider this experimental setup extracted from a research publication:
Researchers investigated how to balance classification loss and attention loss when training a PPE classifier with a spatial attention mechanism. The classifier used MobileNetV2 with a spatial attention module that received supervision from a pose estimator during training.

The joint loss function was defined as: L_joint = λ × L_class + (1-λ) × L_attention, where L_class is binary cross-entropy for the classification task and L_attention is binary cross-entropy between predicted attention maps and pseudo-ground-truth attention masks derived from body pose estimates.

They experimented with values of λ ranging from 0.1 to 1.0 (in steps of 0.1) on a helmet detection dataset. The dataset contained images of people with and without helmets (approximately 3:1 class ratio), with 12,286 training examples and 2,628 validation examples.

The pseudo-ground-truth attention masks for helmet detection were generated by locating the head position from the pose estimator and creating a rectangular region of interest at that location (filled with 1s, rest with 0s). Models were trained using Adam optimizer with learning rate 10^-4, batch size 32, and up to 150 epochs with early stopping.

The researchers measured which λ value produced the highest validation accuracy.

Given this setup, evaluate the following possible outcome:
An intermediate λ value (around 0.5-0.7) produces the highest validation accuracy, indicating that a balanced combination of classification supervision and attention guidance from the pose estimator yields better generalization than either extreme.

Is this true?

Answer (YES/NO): YES